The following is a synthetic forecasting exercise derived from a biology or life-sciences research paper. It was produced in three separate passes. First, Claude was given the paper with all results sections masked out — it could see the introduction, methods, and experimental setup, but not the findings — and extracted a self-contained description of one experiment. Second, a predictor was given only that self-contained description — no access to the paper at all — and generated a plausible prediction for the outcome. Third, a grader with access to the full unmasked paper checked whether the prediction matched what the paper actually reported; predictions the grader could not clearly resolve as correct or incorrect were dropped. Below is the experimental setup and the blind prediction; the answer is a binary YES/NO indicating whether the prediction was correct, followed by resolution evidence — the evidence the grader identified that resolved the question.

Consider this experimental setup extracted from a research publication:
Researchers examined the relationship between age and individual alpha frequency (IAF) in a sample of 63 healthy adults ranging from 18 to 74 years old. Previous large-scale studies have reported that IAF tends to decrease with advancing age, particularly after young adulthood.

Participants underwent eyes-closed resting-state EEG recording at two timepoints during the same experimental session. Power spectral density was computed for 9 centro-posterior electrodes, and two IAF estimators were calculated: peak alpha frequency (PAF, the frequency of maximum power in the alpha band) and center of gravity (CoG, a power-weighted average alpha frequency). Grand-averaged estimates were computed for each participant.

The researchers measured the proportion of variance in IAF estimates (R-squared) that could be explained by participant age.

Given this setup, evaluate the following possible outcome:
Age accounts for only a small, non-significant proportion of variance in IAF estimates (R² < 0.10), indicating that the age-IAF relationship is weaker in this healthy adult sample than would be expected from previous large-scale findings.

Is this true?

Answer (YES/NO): NO